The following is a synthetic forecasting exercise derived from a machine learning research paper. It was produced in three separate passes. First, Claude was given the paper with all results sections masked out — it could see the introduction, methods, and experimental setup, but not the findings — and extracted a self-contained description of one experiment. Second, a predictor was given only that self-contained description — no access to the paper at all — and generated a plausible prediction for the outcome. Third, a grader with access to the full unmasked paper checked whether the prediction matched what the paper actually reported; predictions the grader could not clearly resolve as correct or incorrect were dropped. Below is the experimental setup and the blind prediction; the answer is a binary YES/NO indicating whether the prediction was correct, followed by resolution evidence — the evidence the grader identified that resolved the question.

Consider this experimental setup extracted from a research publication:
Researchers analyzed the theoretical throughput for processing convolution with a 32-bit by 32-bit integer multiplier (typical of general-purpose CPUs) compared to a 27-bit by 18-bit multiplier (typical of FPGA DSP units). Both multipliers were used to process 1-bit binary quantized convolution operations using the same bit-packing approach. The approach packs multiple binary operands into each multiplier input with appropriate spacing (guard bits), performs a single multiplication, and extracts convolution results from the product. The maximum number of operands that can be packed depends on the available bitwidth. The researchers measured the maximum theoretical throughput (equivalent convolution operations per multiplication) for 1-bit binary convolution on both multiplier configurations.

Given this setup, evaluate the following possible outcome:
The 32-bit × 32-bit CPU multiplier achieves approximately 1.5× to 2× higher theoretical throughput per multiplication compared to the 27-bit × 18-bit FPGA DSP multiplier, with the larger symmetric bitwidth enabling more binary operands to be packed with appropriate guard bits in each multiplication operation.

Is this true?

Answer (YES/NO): NO